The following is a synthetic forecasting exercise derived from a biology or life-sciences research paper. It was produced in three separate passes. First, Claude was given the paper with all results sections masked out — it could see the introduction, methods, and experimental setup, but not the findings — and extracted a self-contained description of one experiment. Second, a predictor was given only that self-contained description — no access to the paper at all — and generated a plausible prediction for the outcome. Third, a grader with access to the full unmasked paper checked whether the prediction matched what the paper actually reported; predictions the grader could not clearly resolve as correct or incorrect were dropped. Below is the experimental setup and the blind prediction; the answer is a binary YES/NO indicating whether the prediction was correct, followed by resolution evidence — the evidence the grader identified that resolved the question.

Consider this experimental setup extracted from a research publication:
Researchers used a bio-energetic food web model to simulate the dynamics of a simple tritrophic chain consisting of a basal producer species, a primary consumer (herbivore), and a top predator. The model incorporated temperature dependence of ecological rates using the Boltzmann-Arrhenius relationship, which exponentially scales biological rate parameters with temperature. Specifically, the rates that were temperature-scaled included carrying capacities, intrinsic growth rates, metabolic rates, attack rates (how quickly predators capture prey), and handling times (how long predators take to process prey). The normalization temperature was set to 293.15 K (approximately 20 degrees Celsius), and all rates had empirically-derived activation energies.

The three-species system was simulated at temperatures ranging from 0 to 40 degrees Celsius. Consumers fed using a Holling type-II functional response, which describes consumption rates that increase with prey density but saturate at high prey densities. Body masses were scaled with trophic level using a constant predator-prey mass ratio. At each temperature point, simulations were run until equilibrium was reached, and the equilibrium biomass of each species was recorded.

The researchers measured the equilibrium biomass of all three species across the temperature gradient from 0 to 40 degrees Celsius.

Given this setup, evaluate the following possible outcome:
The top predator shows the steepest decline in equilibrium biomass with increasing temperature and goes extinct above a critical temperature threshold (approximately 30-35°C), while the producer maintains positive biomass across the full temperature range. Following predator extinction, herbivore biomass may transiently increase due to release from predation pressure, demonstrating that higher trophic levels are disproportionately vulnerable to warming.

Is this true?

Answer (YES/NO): NO